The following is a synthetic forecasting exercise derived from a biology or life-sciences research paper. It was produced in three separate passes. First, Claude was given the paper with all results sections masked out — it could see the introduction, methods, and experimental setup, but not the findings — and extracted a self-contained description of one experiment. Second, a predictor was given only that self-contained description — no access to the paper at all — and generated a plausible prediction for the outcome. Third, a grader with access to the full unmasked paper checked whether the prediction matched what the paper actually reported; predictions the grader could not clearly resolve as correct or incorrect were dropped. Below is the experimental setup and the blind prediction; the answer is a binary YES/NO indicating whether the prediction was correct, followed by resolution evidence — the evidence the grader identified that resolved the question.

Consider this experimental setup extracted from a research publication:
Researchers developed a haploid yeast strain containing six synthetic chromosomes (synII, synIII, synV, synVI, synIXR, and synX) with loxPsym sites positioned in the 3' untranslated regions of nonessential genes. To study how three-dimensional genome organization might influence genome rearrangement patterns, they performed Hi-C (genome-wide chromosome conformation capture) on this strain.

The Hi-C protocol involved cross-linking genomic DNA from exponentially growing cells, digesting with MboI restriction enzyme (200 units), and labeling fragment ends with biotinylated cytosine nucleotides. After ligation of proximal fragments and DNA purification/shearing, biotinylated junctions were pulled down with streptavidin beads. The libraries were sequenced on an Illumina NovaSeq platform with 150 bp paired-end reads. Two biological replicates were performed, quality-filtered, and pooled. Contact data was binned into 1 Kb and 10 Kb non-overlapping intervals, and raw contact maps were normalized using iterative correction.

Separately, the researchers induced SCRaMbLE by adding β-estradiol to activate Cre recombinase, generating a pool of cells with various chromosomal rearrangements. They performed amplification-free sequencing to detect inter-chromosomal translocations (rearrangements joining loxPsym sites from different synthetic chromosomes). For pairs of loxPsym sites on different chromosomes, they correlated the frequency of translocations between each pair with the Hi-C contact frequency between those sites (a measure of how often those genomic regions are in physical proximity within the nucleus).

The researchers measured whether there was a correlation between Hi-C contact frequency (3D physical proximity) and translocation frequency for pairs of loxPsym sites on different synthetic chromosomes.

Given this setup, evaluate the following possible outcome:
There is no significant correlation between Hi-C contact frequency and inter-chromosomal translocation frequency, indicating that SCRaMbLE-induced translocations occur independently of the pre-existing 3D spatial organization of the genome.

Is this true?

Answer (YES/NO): NO